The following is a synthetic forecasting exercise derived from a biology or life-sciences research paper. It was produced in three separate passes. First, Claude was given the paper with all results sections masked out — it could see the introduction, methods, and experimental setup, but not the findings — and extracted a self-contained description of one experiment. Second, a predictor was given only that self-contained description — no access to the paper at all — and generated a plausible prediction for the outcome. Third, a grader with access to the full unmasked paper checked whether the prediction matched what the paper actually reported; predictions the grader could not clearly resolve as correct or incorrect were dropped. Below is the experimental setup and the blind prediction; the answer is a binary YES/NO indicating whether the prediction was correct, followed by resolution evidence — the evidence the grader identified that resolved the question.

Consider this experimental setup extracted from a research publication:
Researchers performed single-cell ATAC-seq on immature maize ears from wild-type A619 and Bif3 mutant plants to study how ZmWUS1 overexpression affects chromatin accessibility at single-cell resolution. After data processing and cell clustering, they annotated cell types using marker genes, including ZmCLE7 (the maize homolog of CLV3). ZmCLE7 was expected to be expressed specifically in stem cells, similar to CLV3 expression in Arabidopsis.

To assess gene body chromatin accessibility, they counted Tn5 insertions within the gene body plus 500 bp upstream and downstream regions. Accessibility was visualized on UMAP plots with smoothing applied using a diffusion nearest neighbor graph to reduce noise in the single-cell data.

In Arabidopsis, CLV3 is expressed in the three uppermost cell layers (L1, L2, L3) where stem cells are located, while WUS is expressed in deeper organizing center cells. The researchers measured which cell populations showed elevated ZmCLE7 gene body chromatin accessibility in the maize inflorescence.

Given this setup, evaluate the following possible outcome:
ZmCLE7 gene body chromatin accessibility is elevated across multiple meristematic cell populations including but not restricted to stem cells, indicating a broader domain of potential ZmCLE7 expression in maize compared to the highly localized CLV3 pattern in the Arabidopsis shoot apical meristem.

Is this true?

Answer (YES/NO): NO